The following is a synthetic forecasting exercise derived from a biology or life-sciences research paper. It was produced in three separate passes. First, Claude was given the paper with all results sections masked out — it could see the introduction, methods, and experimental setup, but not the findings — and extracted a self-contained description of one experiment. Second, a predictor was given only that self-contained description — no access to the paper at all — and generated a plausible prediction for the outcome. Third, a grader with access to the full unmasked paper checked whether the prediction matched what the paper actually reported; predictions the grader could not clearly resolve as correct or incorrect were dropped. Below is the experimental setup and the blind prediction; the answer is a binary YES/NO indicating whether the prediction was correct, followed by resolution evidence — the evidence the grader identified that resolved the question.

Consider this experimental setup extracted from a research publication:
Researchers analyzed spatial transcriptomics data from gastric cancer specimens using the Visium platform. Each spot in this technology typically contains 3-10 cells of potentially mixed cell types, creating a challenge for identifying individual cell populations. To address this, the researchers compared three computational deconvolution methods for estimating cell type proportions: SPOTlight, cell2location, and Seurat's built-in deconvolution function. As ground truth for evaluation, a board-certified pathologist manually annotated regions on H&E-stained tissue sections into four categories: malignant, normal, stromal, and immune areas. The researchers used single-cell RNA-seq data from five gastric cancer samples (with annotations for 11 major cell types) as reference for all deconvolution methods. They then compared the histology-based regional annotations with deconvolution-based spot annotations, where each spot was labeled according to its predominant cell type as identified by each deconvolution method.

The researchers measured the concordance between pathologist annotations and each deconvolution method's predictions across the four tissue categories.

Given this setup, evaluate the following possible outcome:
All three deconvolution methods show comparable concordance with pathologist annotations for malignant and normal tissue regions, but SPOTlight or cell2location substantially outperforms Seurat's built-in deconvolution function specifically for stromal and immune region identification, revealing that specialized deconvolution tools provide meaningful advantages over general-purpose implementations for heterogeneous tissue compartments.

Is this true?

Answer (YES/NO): NO